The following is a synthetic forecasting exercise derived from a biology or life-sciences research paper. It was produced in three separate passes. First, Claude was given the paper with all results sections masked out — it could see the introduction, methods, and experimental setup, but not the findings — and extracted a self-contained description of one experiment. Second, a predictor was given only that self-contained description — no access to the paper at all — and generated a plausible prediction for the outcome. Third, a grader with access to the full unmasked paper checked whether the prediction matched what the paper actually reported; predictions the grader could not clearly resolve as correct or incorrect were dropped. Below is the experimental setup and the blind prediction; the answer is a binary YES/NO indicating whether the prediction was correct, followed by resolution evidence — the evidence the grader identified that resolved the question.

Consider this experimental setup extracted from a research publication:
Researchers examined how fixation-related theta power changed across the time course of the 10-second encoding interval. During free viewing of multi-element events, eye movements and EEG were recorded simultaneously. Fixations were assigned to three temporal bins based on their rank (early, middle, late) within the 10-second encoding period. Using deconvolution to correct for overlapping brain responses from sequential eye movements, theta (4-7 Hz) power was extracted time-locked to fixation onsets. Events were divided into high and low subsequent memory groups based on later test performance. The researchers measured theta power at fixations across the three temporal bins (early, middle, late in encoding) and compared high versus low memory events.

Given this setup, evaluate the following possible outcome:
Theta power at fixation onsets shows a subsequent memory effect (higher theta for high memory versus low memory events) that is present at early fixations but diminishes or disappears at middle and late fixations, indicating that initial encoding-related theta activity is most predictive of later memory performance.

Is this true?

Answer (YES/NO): NO